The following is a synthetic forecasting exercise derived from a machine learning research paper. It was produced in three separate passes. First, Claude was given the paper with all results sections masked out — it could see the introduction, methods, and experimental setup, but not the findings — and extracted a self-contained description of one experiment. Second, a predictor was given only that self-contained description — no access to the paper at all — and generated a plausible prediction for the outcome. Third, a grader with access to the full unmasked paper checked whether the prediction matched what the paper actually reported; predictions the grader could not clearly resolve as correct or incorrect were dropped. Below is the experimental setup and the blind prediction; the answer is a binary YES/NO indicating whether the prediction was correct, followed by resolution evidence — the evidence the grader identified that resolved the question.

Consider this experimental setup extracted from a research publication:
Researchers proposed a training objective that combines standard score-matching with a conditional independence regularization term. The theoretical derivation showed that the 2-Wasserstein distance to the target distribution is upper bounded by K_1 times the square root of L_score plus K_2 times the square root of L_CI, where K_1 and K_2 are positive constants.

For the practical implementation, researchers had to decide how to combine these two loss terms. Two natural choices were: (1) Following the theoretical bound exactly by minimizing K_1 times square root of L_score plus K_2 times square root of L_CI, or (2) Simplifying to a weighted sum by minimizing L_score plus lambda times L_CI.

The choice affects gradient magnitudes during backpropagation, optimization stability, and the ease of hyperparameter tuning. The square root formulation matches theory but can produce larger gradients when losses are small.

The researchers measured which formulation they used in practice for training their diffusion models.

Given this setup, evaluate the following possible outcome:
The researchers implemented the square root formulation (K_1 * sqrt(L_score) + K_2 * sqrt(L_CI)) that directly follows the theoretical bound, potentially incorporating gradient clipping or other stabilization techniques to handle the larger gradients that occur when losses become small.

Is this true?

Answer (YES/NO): NO